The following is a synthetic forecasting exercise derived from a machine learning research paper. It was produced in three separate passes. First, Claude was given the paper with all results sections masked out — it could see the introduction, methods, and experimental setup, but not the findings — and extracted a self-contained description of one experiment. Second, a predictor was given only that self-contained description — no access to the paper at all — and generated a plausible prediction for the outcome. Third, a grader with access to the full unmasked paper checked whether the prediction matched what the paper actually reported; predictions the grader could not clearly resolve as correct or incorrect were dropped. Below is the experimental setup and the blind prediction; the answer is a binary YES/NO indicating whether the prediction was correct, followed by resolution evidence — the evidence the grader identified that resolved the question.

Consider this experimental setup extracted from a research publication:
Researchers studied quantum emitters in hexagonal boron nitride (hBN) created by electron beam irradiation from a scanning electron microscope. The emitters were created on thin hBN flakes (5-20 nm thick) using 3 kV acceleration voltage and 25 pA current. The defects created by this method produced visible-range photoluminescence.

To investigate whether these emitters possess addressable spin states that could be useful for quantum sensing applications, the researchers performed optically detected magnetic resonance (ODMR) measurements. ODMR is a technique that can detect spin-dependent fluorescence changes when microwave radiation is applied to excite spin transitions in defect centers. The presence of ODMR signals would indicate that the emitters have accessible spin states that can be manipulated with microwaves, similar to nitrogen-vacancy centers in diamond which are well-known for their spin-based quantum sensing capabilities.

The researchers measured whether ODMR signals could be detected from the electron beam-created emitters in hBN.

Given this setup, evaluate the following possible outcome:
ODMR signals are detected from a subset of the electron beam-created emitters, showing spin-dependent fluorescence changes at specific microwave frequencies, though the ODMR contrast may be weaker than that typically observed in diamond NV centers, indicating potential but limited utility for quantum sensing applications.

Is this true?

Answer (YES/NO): NO